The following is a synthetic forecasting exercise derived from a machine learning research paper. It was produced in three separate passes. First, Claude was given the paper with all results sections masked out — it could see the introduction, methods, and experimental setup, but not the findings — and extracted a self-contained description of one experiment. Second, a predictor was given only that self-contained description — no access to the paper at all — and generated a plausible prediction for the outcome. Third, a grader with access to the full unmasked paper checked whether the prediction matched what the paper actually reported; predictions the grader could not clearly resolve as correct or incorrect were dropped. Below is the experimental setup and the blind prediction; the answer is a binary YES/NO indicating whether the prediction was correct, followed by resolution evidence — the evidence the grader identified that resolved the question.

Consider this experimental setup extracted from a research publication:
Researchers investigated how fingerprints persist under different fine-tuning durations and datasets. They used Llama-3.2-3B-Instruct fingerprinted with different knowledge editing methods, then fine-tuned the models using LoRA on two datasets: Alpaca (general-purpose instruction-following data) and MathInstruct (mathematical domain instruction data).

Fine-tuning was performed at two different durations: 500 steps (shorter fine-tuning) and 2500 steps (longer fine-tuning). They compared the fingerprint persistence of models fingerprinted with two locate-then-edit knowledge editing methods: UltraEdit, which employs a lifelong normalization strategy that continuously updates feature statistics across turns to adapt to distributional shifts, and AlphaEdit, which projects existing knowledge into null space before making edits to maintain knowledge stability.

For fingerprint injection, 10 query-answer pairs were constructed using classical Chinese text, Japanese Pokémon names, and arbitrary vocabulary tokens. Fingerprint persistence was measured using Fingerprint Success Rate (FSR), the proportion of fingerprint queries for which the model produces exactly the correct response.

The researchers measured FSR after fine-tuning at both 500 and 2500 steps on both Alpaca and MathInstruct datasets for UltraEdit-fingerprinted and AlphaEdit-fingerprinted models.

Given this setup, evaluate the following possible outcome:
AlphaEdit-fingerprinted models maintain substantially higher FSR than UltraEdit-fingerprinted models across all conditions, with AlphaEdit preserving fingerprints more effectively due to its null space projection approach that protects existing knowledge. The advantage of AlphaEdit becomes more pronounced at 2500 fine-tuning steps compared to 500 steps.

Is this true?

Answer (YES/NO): NO